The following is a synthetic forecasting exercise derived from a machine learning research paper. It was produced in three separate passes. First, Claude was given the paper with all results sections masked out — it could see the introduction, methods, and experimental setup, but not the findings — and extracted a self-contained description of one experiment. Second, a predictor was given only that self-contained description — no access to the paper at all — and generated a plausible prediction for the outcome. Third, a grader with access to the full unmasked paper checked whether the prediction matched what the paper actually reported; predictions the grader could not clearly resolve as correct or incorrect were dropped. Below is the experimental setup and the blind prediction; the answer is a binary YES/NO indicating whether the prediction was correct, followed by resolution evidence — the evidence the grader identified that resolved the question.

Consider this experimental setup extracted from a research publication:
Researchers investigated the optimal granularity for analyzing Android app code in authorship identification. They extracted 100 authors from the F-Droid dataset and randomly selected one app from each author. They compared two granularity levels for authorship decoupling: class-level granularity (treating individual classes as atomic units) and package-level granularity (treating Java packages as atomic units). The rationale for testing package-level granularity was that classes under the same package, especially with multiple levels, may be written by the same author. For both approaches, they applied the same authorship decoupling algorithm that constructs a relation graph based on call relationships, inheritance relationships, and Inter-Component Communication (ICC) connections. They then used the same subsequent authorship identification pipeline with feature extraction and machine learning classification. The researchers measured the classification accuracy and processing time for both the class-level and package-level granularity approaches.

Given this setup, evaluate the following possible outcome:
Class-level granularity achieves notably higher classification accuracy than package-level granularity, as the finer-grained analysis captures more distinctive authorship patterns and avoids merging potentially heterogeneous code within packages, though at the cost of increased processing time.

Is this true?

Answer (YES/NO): NO